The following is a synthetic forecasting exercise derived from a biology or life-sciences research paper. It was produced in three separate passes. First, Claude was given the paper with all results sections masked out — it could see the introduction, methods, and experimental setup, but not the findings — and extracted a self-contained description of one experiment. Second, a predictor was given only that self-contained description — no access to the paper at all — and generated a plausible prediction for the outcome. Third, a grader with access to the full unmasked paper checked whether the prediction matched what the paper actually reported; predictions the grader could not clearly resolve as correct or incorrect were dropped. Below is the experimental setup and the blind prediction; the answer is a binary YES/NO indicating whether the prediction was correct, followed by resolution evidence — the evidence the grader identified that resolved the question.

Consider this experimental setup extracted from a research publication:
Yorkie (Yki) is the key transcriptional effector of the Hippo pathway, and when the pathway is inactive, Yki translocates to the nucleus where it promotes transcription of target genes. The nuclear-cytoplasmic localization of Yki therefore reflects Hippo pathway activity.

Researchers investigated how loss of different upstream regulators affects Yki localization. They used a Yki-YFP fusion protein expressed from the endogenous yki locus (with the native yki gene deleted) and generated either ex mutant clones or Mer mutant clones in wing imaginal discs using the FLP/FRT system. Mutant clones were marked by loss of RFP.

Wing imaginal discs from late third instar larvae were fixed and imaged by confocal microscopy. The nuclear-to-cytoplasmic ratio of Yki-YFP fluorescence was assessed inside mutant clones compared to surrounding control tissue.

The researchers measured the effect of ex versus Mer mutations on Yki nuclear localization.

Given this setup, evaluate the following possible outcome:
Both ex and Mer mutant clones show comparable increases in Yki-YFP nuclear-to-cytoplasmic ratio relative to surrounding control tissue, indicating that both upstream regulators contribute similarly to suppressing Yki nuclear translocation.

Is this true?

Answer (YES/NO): NO